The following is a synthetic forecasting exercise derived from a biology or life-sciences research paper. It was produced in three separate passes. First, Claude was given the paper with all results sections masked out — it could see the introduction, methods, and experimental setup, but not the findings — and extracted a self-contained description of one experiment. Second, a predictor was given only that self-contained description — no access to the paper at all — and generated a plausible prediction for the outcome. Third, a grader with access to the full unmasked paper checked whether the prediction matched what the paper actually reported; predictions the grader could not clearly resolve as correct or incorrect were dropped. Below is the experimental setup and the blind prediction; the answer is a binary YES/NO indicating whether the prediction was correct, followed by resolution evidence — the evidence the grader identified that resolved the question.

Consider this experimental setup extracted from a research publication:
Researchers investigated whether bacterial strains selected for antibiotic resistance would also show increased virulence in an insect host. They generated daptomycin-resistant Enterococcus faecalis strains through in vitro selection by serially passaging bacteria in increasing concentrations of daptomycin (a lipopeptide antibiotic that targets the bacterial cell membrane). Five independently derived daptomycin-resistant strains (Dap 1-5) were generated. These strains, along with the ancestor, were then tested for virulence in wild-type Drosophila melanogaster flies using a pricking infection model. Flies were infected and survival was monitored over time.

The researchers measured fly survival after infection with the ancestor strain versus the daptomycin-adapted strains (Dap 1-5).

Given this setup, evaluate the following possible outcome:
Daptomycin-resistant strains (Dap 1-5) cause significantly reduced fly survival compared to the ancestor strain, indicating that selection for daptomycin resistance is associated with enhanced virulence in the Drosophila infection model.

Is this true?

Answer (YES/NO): NO